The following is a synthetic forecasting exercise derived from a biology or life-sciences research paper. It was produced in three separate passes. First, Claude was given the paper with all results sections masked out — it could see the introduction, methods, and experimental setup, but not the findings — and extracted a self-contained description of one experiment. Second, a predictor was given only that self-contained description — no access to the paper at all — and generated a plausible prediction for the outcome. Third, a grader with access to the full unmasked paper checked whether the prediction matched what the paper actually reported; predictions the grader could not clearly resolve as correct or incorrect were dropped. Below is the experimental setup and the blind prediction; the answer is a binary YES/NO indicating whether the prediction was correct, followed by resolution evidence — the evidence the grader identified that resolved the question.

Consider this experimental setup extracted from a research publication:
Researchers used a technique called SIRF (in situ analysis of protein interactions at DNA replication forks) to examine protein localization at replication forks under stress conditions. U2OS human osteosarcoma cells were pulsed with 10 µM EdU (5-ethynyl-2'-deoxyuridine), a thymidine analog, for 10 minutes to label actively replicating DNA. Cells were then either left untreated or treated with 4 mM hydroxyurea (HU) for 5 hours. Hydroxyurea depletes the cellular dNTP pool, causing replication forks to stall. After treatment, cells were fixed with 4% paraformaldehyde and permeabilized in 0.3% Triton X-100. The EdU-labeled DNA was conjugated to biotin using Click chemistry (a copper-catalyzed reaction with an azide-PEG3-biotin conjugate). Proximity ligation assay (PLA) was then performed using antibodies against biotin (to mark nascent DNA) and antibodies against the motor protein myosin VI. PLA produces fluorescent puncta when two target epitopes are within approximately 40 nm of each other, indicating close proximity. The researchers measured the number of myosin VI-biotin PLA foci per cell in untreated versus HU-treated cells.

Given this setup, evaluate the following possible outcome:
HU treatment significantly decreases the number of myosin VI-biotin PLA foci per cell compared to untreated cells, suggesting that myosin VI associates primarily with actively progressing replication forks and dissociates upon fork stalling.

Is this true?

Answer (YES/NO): NO